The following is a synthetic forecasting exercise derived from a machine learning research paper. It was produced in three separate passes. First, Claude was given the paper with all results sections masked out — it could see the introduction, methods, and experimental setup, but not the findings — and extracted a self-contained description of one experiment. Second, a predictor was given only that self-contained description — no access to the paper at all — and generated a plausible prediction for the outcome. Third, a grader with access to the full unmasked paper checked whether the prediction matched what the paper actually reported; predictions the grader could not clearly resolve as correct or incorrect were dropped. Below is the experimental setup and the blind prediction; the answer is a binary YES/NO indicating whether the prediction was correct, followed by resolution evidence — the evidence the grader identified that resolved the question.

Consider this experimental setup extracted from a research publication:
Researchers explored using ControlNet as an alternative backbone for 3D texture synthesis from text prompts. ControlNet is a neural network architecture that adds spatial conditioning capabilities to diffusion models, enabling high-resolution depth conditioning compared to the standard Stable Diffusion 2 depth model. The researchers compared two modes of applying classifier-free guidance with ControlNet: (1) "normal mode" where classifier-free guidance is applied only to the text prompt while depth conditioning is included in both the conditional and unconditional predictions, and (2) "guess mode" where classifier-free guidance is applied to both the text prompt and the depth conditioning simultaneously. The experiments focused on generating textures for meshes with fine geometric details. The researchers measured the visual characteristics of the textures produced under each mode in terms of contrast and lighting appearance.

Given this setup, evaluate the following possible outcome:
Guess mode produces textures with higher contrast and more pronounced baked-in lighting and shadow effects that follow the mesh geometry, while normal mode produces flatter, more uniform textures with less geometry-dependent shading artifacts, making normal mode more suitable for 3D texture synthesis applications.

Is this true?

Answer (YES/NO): YES